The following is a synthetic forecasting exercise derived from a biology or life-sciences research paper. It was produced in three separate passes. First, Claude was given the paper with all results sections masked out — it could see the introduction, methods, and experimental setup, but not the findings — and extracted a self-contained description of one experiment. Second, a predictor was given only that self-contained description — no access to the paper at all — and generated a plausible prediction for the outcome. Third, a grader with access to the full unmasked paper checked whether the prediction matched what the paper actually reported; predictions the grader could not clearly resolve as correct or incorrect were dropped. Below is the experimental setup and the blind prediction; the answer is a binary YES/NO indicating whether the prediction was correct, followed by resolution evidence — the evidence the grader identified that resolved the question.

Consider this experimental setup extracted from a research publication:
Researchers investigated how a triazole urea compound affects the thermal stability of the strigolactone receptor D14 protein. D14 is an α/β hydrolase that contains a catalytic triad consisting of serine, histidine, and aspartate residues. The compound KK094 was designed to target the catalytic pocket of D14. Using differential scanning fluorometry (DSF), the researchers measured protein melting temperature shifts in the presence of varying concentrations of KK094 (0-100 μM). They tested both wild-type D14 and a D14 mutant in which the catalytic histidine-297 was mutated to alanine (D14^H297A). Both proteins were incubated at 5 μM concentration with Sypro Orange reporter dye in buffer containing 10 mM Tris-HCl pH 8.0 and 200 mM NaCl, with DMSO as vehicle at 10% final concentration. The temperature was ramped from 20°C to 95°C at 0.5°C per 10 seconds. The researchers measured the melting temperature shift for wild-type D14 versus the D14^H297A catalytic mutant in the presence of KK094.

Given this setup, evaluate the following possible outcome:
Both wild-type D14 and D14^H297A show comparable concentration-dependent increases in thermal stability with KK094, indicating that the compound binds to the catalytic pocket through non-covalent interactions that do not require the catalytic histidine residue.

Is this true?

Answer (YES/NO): NO